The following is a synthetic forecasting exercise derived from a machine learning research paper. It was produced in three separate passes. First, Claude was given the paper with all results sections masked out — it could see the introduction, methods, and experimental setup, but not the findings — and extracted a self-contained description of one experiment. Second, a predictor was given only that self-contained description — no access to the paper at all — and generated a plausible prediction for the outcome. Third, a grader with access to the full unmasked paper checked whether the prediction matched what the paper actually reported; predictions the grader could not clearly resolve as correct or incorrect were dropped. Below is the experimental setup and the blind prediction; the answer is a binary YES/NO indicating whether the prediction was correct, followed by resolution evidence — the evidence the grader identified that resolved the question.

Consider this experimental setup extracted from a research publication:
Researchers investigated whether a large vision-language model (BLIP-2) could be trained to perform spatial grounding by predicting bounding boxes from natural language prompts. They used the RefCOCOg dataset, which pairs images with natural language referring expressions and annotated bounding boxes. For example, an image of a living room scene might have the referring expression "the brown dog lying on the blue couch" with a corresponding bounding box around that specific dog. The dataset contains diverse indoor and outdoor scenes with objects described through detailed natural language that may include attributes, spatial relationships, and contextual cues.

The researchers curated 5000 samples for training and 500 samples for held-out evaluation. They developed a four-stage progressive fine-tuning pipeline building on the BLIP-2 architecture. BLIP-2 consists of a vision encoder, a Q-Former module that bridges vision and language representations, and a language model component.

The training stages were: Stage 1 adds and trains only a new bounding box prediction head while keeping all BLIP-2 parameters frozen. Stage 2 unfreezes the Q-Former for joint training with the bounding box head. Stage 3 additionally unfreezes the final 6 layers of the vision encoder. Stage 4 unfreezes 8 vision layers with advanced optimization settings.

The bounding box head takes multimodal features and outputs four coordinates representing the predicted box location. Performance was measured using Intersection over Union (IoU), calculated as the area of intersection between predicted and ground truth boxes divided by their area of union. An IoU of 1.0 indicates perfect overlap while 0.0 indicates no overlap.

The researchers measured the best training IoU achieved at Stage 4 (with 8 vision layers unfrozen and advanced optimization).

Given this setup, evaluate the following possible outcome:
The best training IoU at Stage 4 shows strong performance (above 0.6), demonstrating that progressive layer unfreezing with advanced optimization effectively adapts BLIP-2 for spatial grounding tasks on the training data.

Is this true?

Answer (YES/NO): NO